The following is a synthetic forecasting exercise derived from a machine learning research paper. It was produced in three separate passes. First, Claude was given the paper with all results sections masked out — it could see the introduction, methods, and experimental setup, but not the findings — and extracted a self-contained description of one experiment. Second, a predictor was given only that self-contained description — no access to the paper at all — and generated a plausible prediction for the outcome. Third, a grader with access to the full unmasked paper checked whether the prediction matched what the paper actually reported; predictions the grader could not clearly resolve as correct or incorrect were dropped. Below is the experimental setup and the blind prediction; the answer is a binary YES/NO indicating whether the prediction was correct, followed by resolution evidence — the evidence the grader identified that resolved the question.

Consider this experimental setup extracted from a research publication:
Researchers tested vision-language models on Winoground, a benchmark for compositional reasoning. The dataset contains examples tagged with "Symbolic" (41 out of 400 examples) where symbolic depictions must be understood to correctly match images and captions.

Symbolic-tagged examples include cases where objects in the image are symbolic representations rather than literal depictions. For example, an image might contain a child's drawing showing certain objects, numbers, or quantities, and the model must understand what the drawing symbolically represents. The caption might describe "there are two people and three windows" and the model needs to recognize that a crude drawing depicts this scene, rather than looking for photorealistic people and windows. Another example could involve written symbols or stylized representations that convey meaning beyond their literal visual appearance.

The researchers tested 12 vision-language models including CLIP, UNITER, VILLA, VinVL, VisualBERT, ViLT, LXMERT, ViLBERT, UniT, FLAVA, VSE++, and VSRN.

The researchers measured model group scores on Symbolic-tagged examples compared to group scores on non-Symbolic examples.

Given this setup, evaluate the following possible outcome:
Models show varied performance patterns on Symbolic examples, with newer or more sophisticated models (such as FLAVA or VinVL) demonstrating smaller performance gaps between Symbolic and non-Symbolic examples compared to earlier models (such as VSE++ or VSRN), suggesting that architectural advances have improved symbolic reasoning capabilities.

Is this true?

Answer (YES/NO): NO